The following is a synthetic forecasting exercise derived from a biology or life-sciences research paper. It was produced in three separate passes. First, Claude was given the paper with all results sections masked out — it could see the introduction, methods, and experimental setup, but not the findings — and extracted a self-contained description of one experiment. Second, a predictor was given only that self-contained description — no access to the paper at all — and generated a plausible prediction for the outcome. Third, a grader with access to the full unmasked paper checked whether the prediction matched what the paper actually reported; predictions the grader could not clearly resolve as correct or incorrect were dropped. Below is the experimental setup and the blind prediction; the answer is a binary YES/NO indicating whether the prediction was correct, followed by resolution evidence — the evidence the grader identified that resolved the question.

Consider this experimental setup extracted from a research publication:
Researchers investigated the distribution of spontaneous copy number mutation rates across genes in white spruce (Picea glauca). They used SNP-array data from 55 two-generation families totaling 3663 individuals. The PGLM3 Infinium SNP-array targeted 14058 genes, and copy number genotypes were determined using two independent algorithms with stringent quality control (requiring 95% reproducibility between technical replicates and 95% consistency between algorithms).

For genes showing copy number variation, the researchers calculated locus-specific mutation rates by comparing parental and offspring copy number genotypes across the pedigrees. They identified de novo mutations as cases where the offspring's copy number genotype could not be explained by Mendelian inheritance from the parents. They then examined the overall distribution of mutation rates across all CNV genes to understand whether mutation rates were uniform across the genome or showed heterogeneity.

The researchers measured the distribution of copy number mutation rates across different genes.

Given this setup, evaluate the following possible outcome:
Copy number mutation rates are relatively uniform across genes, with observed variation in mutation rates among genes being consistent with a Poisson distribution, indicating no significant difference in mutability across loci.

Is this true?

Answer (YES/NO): NO